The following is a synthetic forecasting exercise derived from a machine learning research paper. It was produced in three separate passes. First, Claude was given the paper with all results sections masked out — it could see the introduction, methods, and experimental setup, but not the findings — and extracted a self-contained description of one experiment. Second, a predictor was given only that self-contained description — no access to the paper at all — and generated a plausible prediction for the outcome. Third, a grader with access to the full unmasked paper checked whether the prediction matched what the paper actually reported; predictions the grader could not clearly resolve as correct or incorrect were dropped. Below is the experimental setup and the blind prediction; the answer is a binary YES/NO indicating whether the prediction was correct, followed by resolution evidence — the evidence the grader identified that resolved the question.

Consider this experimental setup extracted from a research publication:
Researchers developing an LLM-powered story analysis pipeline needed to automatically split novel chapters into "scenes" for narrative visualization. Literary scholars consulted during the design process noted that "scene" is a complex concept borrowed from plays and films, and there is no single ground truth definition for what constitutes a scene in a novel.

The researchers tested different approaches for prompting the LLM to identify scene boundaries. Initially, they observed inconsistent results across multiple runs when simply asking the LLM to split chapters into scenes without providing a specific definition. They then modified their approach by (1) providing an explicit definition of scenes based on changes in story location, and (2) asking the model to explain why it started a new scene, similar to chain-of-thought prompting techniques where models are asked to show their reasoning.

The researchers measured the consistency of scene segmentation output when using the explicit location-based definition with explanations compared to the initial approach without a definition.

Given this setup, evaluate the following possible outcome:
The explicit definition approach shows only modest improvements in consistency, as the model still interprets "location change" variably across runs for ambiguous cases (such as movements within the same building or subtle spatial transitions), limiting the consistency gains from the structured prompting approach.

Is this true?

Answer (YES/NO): NO